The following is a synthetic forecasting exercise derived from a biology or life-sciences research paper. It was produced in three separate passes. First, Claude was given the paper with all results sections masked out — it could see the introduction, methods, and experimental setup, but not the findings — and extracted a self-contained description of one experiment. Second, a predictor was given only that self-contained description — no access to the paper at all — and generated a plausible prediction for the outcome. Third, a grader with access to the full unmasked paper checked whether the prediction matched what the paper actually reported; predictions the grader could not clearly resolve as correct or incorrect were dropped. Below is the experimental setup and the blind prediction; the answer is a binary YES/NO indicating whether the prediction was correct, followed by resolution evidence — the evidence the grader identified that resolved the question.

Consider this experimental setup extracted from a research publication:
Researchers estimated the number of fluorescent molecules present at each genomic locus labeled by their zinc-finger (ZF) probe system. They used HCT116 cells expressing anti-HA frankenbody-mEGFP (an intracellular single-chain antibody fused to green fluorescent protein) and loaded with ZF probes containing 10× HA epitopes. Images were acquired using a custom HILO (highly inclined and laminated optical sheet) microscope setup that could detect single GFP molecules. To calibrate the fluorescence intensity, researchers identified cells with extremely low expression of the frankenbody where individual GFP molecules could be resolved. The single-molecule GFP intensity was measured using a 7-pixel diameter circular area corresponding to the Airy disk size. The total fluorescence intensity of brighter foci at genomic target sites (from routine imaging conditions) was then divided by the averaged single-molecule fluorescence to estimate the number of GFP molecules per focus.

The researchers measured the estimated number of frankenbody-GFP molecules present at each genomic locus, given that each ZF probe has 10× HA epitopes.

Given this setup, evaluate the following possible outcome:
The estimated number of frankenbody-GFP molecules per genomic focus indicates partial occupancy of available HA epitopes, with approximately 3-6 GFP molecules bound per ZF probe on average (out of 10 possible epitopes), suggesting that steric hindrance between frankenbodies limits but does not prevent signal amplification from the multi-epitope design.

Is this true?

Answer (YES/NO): NO